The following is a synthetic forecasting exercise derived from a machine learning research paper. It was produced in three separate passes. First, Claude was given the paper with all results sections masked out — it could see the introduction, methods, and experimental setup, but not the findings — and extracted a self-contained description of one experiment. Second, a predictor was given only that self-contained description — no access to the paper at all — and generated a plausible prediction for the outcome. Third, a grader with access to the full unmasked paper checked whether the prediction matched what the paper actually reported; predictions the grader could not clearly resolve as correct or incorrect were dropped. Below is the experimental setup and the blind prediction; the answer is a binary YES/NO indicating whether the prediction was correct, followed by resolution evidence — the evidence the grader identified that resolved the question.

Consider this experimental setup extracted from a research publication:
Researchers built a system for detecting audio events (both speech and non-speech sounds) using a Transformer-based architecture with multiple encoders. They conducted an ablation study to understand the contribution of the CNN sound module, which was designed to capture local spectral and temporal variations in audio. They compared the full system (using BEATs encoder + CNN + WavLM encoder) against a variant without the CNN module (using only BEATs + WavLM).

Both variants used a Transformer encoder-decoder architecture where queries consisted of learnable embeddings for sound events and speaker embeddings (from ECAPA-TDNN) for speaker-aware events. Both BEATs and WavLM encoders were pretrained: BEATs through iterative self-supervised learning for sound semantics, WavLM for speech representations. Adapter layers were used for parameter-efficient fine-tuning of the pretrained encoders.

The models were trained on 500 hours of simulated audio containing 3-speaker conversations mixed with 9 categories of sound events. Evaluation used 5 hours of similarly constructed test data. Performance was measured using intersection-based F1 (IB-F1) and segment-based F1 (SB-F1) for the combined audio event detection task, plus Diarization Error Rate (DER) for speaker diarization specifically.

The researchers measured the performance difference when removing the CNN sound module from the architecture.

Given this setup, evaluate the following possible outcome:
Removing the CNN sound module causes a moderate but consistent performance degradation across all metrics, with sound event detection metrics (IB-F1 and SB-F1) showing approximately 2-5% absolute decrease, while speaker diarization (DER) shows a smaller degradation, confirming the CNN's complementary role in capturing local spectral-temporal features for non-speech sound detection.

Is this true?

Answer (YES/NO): NO